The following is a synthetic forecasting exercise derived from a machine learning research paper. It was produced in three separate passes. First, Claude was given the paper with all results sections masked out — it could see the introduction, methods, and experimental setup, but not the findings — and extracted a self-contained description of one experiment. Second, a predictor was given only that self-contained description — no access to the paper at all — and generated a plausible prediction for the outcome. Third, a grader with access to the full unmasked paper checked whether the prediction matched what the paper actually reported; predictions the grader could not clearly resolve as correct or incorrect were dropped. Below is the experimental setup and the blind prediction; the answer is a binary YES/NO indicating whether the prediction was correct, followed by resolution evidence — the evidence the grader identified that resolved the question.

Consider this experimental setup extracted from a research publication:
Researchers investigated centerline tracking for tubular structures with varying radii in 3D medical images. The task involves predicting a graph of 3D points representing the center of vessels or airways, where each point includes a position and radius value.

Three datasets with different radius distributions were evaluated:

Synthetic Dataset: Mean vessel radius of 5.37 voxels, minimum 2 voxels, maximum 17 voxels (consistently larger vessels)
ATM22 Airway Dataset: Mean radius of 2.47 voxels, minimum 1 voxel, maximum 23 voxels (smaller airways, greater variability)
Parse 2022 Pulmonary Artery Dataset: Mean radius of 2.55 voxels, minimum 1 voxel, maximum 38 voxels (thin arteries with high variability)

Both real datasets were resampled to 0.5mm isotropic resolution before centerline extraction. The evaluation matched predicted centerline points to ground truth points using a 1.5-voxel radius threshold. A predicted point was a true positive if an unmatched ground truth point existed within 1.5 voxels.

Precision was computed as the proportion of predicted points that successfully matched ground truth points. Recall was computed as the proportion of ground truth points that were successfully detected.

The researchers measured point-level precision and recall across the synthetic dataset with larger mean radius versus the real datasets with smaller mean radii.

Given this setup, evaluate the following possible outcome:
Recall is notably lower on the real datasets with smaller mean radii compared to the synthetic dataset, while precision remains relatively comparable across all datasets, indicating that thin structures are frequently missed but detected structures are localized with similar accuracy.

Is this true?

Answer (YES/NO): NO